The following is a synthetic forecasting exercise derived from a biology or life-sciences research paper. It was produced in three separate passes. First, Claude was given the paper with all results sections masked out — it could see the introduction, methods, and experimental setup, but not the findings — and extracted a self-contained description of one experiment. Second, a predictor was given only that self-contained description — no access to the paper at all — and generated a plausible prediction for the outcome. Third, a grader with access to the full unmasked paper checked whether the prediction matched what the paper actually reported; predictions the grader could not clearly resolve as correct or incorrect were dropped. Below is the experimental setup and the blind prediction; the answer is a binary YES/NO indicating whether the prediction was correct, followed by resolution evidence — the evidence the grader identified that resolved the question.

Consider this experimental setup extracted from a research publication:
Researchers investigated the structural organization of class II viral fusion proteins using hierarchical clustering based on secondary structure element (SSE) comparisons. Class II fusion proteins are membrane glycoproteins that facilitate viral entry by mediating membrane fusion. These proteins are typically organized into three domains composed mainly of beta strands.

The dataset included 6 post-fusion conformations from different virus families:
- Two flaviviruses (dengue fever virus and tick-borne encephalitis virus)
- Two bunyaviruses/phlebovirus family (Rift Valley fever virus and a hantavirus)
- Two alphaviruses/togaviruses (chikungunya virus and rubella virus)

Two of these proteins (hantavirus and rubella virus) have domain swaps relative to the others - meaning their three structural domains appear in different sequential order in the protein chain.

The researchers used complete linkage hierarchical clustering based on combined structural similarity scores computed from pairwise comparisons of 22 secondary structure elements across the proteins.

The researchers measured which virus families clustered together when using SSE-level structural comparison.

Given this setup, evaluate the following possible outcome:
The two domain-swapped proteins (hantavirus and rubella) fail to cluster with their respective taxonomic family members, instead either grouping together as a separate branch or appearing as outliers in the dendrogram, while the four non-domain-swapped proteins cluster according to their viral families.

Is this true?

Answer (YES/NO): NO